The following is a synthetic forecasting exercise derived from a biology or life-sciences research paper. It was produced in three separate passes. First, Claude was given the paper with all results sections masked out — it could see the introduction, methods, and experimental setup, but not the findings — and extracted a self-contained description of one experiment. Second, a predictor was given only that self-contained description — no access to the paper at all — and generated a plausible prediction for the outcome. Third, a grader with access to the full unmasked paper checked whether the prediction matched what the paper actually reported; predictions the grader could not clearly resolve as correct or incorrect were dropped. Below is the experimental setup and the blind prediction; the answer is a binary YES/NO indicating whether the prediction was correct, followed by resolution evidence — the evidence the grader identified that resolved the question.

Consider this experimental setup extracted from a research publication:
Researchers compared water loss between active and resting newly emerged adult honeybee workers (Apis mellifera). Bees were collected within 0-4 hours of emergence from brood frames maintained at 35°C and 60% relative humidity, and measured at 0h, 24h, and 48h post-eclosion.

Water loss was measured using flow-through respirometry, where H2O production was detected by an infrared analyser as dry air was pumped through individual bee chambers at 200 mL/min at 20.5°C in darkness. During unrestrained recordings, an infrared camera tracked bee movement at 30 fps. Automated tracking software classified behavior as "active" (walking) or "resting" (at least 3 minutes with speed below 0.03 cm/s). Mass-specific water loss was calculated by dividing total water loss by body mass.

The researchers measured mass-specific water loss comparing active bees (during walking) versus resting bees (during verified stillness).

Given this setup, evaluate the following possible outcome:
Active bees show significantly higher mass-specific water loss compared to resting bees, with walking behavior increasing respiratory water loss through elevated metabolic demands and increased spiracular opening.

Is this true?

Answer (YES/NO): YES